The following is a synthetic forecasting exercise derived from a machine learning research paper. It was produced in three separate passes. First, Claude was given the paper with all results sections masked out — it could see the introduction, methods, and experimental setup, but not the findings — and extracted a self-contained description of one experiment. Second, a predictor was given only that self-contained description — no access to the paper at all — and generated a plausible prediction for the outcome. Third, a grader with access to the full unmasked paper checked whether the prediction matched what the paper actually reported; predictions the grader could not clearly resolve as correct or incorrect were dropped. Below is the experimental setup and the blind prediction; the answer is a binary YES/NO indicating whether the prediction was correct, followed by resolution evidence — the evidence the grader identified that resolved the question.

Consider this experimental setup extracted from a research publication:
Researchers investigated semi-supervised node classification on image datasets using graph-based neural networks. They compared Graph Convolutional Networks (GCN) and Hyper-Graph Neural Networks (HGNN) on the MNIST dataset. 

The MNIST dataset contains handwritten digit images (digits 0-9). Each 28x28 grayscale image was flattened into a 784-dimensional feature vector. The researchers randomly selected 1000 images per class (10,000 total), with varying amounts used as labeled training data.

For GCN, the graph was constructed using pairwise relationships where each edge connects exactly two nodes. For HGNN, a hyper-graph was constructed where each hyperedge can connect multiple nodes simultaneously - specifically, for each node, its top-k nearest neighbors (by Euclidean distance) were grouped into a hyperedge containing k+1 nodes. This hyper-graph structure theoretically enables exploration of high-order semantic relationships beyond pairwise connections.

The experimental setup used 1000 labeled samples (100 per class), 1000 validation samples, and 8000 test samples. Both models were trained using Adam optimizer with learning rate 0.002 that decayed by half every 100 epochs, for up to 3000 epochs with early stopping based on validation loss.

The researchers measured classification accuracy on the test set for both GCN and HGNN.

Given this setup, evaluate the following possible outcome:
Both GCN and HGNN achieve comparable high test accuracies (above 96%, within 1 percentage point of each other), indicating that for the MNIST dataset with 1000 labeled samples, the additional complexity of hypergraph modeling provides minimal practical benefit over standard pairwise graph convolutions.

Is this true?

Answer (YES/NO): NO